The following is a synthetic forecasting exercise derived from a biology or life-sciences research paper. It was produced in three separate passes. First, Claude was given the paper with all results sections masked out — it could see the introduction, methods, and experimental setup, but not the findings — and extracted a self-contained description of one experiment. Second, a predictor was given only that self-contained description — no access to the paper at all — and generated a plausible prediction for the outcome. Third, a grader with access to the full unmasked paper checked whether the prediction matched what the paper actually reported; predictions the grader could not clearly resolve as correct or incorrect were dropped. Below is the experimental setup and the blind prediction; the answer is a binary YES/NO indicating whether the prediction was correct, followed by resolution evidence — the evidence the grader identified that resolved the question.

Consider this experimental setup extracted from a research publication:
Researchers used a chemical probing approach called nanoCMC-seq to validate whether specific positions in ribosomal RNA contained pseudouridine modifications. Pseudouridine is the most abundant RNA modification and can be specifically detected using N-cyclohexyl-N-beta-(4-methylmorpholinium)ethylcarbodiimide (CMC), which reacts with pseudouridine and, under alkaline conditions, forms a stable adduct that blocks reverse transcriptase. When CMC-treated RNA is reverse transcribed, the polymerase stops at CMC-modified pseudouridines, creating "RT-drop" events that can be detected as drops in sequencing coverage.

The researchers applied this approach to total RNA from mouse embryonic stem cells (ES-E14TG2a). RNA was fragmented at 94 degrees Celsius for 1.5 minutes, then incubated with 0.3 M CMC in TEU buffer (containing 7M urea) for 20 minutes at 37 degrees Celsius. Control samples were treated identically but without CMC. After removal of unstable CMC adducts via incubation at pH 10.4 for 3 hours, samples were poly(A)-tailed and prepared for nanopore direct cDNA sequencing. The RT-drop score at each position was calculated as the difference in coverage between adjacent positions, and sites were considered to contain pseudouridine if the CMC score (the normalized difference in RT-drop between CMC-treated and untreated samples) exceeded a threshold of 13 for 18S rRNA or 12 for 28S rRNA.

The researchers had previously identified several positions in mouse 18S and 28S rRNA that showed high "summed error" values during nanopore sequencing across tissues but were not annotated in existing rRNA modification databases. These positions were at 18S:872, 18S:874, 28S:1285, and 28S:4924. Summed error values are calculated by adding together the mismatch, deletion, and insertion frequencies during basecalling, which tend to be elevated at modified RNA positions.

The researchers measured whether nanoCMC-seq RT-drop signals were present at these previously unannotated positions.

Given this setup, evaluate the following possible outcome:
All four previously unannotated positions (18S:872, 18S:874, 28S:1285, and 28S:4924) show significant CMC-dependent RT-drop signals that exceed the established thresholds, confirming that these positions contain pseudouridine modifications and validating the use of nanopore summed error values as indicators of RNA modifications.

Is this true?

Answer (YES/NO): NO